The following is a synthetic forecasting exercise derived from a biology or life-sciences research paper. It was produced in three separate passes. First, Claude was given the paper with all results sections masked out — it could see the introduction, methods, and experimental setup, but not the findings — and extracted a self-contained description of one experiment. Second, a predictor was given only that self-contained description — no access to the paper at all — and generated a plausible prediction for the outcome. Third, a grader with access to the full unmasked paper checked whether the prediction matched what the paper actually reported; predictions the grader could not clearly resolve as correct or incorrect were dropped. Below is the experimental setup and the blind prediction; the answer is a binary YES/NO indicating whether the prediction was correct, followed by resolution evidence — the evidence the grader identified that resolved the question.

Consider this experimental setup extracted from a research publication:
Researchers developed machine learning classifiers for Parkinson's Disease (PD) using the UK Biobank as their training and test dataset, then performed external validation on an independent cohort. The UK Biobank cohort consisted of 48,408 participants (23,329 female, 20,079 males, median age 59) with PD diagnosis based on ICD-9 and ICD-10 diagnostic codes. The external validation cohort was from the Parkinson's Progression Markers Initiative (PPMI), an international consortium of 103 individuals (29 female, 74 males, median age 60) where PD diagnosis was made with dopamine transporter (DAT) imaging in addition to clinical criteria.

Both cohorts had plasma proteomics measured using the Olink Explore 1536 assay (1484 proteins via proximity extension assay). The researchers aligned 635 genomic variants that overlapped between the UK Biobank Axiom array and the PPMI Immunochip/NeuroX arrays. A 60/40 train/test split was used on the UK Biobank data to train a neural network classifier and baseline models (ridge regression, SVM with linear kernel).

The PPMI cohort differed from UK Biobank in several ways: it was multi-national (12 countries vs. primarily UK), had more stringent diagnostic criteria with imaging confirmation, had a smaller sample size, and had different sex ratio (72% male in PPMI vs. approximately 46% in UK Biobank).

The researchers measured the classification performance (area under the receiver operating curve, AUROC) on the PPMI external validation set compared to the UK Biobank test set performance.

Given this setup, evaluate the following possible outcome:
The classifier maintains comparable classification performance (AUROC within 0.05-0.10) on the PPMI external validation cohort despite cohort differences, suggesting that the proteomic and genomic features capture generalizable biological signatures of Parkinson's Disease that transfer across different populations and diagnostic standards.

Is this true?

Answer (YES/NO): NO